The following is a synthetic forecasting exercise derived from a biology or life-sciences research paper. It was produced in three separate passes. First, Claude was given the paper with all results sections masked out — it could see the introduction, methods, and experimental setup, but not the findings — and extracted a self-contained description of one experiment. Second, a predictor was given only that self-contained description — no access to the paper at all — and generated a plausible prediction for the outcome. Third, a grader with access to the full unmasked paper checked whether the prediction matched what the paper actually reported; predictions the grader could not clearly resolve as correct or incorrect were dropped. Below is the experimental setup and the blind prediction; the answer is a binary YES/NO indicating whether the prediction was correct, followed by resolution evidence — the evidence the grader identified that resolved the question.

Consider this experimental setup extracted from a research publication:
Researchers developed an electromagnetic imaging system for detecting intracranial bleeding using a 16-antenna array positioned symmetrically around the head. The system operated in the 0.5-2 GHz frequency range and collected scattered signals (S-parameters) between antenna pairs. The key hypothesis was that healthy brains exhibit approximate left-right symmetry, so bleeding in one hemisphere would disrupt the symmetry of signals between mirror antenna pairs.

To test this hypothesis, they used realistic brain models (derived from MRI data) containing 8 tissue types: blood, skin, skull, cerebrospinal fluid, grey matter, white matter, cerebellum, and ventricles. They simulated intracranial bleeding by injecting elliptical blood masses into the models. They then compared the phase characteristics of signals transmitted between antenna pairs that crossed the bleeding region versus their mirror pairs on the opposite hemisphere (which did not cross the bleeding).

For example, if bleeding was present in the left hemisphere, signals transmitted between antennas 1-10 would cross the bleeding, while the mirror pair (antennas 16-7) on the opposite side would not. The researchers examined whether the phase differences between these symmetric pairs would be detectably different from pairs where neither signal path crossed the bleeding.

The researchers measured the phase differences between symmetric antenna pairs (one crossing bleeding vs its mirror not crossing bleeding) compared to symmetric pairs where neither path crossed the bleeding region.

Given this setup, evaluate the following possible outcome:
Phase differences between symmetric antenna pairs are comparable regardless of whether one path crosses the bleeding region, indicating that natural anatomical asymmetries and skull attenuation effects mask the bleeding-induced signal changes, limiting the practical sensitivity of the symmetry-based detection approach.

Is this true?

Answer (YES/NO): NO